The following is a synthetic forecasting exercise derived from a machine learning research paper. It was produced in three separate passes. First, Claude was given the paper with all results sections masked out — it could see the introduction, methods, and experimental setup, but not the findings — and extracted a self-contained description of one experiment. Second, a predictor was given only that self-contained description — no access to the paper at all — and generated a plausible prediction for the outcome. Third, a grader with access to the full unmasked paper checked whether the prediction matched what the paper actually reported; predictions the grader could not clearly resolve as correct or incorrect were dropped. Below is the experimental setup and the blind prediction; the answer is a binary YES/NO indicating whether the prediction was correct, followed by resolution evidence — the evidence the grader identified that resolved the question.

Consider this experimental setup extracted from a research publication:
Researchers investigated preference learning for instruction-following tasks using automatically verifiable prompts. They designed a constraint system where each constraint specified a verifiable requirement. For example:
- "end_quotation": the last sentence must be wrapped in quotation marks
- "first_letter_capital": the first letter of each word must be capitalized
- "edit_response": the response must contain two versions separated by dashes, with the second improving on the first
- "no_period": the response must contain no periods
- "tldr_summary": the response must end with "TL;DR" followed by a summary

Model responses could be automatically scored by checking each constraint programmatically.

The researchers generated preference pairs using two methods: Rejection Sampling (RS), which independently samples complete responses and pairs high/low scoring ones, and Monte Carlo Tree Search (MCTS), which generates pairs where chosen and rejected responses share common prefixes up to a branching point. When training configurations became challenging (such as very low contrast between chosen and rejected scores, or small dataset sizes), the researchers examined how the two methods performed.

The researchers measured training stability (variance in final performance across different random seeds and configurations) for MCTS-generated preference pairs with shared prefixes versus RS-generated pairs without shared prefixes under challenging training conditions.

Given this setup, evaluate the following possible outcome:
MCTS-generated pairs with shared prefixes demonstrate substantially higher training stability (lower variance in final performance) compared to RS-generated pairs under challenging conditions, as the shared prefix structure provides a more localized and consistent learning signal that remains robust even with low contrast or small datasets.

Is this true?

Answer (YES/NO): NO